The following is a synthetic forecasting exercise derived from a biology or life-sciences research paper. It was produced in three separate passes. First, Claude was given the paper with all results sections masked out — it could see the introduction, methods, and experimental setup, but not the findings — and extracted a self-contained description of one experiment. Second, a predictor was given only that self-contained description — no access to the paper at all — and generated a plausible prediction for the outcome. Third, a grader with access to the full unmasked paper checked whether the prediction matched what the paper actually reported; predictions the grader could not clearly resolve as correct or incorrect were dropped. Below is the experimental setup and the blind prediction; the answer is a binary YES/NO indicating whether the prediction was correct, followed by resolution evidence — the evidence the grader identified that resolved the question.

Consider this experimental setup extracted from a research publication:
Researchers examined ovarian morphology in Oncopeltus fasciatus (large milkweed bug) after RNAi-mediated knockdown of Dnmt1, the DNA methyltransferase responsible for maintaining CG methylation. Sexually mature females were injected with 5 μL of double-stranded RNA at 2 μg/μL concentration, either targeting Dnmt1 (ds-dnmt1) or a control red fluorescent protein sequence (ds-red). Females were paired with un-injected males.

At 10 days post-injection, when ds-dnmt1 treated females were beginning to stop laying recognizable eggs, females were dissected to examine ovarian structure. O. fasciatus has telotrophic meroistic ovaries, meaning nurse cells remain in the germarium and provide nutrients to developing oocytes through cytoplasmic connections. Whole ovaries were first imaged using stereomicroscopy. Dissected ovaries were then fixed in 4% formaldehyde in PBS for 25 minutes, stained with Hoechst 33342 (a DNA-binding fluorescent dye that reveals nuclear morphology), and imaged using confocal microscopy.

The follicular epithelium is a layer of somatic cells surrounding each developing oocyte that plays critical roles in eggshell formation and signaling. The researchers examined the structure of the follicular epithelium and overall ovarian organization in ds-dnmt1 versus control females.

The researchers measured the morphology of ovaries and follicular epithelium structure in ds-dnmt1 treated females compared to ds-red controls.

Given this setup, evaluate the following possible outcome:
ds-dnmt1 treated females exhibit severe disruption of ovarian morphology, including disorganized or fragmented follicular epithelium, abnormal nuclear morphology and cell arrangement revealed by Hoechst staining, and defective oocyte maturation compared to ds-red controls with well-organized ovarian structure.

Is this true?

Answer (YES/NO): YES